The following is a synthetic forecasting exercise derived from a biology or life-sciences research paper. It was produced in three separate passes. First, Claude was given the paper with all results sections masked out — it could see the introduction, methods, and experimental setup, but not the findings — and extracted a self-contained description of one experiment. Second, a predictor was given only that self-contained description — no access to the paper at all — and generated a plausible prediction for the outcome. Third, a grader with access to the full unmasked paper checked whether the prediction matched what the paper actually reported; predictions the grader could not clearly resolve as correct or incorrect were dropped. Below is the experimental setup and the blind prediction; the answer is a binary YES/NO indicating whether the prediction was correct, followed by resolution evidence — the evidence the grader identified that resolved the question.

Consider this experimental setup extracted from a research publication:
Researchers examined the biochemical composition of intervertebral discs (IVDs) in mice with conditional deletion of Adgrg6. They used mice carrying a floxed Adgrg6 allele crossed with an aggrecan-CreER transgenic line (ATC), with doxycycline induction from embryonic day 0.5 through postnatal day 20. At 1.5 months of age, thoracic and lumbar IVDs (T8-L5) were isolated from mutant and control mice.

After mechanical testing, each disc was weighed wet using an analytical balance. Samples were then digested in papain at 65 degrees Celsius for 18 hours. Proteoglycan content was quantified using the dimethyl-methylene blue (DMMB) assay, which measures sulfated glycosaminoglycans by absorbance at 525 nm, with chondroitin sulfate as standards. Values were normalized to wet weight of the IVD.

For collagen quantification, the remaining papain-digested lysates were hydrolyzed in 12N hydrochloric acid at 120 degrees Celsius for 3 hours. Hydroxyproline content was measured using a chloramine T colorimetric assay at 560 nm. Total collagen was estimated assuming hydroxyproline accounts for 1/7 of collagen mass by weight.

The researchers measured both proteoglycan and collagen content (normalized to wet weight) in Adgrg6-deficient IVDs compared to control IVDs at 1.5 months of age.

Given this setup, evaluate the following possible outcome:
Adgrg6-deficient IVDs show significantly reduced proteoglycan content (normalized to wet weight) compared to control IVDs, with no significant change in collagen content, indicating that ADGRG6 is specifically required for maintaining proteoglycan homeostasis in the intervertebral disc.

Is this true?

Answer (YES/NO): NO